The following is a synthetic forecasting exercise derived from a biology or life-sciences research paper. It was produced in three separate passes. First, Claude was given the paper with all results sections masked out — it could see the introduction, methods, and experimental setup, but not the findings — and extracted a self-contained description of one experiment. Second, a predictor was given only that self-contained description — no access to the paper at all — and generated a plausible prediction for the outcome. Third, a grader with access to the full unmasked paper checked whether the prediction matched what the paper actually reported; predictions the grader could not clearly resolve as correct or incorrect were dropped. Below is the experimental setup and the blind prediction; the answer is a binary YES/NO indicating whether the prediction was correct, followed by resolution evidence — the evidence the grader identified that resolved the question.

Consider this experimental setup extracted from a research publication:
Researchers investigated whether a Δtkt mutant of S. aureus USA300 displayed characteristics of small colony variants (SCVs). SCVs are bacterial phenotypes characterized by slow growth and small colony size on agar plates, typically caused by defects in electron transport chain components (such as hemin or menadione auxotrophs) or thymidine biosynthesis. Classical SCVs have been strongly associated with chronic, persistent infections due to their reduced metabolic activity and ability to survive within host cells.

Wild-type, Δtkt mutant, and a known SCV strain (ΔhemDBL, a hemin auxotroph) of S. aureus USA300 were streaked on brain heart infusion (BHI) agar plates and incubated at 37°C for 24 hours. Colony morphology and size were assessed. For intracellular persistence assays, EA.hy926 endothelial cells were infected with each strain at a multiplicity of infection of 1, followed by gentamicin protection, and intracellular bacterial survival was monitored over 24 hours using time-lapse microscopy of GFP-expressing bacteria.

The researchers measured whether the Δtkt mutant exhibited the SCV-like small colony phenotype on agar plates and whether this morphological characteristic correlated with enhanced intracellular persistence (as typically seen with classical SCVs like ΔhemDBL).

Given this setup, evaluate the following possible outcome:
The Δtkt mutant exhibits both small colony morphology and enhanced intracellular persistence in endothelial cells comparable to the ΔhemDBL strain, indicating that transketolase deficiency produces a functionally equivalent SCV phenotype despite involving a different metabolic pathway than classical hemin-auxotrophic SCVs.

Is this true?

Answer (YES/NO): NO